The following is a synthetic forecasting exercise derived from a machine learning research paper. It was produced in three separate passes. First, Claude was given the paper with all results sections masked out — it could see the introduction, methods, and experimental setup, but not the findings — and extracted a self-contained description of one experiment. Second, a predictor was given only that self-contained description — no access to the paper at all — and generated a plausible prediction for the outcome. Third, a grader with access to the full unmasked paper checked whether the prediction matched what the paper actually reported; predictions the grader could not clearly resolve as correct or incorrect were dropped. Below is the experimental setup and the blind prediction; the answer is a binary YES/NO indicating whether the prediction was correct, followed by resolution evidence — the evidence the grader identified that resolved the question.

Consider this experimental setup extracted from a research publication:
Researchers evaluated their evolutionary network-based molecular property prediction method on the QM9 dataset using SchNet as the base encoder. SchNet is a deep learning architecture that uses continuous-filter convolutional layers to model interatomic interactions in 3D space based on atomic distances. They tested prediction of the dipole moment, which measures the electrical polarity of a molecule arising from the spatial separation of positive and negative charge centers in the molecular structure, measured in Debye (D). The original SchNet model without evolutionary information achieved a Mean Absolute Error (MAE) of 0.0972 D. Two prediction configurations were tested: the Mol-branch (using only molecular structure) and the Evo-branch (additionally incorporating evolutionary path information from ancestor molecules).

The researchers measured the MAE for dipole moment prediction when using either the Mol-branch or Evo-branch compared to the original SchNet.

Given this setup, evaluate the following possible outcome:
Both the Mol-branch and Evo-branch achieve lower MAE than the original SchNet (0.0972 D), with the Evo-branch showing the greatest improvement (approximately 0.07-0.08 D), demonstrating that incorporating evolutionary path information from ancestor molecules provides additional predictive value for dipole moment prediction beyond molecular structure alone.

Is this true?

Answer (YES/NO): NO